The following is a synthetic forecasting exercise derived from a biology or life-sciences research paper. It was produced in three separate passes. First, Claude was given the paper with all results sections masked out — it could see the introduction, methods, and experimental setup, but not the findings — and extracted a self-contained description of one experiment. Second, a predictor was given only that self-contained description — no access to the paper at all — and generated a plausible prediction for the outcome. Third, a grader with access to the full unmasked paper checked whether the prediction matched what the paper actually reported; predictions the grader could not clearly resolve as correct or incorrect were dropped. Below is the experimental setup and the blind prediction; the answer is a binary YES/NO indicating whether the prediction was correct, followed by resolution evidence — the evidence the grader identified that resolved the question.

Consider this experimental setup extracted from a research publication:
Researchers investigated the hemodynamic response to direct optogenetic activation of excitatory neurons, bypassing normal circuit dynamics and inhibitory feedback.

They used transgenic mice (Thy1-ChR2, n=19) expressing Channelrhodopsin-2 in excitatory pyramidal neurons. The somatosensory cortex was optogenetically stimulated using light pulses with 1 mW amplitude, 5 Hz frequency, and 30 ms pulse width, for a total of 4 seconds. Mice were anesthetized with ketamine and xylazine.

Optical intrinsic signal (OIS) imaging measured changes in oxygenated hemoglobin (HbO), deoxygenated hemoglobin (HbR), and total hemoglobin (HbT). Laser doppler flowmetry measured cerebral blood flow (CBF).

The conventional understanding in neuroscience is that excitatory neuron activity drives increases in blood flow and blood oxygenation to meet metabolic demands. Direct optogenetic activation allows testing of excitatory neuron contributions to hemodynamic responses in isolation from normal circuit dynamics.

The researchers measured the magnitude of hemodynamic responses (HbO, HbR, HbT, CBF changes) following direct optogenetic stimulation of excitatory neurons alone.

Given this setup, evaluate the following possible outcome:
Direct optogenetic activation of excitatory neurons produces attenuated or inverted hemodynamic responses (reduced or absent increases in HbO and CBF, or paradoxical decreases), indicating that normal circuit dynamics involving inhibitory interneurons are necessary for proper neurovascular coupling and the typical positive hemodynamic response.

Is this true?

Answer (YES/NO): YES